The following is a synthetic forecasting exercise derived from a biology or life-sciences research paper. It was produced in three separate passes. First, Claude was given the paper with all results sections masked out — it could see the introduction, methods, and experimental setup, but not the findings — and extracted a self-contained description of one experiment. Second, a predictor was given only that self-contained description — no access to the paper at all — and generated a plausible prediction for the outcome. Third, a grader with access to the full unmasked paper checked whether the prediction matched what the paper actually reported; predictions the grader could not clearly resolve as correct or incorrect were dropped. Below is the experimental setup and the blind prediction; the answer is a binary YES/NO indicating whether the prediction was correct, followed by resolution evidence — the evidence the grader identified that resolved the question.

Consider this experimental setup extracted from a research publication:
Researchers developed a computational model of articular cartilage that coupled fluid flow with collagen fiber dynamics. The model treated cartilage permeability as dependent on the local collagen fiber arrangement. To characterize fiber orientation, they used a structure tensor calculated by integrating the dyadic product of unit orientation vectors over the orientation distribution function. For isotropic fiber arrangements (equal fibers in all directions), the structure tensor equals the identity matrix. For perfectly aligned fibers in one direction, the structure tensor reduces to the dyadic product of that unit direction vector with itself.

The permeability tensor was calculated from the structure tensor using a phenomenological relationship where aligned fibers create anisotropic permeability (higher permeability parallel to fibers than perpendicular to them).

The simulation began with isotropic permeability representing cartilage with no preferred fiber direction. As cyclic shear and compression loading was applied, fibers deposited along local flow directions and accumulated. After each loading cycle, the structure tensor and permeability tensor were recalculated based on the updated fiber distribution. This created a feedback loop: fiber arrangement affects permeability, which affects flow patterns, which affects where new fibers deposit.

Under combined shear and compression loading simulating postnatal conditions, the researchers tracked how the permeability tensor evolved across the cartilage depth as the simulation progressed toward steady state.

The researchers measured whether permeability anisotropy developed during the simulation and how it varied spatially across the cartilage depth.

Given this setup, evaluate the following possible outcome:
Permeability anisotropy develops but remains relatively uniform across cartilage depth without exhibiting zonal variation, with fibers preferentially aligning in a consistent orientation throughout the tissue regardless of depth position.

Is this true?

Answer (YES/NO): NO